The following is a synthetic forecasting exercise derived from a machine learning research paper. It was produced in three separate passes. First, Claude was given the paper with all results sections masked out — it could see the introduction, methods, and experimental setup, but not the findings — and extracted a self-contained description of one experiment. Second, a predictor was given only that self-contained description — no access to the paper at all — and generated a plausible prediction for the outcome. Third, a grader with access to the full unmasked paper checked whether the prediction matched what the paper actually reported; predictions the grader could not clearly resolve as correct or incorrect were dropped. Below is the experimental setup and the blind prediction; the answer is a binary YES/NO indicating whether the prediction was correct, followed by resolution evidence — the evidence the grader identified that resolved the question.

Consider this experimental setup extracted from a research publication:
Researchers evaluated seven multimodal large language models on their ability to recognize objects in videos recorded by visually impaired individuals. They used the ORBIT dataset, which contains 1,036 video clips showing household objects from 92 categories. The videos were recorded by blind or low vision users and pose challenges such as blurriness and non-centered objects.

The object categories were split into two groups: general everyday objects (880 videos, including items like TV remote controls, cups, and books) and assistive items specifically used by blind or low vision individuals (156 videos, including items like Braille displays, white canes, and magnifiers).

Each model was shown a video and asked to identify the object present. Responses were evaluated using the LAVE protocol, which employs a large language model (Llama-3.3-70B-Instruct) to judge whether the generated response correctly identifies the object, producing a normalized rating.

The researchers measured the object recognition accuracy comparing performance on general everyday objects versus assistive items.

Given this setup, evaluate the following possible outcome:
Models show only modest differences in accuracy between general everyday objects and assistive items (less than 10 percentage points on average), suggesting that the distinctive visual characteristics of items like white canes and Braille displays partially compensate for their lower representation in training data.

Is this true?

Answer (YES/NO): NO